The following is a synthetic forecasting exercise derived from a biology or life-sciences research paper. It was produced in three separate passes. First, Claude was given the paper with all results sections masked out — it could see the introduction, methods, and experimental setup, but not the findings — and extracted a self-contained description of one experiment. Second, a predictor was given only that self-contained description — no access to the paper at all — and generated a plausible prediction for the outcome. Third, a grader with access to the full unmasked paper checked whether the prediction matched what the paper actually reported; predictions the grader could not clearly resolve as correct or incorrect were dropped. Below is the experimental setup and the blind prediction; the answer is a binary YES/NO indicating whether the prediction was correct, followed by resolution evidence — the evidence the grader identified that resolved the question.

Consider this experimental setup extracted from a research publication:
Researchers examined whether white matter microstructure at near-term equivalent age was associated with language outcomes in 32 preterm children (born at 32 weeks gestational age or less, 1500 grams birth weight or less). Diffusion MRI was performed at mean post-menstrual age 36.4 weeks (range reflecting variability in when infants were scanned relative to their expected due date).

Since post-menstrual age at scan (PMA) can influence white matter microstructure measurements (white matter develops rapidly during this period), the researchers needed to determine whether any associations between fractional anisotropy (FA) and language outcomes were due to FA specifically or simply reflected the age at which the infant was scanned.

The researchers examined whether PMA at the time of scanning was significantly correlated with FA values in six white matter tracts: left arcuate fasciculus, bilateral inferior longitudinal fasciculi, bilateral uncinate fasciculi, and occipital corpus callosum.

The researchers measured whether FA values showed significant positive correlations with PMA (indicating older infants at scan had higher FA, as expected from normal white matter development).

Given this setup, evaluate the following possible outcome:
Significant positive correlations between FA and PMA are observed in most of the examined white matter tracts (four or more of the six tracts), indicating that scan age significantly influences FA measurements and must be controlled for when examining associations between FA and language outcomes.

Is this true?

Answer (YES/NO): NO